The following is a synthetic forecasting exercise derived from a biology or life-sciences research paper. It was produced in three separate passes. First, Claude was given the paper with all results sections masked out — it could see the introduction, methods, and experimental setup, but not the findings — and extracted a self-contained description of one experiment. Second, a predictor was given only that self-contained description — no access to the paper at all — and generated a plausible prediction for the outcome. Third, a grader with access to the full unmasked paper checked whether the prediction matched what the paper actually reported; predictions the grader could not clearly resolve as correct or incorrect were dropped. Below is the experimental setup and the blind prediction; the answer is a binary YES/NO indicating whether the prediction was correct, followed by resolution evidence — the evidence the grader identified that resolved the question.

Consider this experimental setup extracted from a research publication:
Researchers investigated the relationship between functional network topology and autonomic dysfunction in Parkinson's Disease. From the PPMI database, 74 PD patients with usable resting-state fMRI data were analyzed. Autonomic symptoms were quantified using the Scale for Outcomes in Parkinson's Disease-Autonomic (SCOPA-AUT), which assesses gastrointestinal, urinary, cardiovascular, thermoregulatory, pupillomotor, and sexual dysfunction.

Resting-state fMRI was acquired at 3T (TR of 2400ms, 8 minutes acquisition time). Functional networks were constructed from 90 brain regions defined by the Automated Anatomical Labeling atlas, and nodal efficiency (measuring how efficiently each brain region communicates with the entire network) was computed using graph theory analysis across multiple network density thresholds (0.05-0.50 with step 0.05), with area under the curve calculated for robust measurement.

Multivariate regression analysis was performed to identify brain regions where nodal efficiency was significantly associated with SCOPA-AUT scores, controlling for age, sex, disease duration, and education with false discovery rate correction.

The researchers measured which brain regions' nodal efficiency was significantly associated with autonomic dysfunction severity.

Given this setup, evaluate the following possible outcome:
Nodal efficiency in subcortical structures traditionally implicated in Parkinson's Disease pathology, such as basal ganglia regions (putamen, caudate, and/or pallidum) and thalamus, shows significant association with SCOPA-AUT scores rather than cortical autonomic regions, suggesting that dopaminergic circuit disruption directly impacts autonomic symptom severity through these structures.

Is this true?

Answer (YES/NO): NO